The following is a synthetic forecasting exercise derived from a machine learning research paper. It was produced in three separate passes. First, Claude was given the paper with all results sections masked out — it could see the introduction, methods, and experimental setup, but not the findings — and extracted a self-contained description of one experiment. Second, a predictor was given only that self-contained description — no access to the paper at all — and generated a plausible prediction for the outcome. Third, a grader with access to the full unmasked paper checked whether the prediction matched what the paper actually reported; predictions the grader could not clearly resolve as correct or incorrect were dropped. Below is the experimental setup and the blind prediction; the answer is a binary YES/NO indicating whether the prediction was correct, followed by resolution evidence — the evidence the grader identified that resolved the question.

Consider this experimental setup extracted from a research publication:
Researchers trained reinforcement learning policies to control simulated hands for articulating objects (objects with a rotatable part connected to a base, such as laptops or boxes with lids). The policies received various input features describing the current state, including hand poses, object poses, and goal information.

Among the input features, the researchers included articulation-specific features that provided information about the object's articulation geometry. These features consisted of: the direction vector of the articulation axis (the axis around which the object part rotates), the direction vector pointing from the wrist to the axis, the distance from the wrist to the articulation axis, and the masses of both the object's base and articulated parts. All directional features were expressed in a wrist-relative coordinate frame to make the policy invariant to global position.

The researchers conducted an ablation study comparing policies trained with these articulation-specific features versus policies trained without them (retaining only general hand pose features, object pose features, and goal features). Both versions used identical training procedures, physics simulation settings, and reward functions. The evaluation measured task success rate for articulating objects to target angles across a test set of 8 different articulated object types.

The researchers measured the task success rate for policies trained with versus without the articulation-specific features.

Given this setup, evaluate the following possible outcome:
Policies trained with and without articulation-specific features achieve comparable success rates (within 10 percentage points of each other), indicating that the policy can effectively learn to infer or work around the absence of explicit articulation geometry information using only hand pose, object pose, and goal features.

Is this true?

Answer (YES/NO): NO